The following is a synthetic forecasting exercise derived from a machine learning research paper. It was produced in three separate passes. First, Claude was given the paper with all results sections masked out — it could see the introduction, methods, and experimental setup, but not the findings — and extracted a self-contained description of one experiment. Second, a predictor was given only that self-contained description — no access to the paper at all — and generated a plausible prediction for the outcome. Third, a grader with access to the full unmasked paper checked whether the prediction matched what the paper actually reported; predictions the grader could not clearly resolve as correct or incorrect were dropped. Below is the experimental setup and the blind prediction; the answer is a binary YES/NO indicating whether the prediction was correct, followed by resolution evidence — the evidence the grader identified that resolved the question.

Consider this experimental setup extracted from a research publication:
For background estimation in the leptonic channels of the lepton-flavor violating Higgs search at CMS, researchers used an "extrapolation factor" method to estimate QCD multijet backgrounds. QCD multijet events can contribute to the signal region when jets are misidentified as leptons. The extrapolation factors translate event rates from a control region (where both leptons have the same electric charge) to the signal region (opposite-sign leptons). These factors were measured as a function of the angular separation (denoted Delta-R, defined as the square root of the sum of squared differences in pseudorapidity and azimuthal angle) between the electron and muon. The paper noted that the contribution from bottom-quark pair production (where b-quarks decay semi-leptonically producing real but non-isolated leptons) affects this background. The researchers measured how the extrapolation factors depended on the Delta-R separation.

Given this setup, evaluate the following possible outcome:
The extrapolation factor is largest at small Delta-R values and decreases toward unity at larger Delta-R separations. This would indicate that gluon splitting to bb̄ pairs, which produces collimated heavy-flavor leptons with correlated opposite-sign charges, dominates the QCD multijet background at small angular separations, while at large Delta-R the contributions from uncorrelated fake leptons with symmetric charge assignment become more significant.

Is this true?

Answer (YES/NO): NO